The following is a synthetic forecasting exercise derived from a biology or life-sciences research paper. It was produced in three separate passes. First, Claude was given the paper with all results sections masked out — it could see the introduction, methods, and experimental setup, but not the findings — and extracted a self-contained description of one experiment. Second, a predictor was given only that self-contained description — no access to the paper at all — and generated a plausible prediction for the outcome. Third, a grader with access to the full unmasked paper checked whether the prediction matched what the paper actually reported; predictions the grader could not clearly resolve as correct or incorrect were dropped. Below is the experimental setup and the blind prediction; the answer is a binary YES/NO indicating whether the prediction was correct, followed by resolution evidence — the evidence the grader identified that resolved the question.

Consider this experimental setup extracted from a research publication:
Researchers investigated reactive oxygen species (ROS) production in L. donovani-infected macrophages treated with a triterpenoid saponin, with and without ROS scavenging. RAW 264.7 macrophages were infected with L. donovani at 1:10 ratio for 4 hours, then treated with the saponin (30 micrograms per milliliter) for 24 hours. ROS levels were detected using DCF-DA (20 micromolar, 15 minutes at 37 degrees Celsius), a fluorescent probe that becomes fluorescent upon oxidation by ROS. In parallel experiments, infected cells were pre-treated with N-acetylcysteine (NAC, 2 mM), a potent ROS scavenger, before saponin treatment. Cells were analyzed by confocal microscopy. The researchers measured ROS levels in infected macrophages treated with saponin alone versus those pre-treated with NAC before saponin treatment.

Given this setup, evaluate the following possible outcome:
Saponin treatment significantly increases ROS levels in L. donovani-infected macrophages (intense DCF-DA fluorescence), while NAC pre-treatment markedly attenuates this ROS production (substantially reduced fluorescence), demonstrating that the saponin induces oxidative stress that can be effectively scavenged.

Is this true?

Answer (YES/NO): YES